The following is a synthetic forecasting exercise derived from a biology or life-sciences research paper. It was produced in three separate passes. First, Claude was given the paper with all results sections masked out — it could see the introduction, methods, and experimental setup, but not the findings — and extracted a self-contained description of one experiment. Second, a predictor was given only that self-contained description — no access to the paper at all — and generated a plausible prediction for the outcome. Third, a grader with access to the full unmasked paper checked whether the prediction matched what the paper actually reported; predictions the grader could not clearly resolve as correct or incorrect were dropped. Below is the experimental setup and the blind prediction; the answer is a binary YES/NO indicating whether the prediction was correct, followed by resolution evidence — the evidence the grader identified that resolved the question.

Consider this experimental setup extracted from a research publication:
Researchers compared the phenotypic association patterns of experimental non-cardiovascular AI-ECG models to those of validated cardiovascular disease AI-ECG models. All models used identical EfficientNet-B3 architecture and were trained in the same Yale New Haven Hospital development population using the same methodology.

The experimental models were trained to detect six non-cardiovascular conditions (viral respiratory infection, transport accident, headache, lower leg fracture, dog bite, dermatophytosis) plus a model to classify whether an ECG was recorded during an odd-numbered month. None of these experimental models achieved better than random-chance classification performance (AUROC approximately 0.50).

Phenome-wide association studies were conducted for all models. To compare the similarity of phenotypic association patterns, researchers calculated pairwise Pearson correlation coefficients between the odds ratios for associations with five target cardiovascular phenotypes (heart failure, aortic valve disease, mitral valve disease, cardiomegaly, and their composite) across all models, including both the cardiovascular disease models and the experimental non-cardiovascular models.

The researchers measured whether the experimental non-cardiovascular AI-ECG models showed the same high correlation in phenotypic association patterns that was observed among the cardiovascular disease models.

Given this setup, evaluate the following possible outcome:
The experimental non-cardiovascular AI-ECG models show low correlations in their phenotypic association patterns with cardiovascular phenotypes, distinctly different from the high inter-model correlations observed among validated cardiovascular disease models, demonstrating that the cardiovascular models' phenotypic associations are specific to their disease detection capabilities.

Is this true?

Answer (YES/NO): YES